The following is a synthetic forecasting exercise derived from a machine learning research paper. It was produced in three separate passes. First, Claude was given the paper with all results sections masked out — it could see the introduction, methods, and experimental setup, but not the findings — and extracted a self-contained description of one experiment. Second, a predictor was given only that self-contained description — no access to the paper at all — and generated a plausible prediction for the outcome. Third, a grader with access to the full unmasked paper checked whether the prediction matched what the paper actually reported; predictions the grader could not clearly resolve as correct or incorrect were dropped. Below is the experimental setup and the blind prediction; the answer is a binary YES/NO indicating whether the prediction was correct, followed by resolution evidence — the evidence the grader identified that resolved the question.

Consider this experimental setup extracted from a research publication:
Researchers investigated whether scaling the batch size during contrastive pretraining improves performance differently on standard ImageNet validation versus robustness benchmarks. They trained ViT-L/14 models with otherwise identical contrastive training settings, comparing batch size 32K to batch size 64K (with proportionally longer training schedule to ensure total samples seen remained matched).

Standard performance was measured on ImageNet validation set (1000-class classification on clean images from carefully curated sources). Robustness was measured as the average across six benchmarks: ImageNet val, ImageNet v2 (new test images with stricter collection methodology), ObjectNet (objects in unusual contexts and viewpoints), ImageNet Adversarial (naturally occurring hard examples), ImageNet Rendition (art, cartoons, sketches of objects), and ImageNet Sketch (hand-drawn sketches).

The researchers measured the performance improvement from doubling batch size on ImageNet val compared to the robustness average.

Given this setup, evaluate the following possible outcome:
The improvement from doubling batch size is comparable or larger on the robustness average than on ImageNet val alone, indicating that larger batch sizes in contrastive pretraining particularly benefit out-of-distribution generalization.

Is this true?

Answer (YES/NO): YES